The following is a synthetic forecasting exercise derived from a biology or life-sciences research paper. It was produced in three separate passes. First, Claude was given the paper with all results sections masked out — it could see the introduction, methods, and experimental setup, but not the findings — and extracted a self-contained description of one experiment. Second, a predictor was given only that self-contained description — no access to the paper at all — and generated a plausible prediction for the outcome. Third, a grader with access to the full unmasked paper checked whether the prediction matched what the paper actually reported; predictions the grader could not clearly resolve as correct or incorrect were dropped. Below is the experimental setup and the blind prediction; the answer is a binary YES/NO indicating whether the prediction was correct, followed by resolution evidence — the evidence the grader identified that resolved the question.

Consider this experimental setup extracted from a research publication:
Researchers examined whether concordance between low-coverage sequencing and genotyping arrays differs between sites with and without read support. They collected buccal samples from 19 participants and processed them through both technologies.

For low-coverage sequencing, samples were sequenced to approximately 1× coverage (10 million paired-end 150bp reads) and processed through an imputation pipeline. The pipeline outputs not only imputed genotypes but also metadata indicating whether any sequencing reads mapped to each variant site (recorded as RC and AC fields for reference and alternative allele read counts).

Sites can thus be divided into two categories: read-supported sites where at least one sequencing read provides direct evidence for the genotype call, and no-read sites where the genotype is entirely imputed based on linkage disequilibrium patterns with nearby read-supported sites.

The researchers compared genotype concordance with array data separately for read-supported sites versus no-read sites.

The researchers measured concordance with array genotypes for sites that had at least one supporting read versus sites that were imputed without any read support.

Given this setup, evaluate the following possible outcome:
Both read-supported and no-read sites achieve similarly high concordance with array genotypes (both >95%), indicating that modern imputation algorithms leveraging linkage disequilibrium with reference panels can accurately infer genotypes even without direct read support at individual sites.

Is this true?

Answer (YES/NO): NO